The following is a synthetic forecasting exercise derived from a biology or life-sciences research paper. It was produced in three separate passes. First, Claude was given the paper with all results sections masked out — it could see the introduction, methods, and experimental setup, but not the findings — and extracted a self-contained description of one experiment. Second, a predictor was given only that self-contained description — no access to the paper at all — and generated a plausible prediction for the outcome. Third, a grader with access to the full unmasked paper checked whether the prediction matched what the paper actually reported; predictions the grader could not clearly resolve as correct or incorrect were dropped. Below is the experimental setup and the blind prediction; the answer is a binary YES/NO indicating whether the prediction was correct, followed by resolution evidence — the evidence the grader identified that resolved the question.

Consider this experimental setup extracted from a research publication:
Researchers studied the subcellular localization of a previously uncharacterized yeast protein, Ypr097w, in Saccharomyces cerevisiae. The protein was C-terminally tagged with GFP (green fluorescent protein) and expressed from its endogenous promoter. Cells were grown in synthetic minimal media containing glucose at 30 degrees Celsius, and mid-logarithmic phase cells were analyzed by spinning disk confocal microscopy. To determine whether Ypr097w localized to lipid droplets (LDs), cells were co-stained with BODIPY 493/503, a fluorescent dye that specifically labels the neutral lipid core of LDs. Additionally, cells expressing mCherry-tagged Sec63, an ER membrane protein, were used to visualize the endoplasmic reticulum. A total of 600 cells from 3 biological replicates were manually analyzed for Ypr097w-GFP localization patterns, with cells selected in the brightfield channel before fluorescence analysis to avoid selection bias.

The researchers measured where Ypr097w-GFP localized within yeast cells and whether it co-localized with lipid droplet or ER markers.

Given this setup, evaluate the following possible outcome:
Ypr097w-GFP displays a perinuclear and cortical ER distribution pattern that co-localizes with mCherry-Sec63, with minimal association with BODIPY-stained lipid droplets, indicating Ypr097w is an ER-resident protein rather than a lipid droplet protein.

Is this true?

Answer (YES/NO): NO